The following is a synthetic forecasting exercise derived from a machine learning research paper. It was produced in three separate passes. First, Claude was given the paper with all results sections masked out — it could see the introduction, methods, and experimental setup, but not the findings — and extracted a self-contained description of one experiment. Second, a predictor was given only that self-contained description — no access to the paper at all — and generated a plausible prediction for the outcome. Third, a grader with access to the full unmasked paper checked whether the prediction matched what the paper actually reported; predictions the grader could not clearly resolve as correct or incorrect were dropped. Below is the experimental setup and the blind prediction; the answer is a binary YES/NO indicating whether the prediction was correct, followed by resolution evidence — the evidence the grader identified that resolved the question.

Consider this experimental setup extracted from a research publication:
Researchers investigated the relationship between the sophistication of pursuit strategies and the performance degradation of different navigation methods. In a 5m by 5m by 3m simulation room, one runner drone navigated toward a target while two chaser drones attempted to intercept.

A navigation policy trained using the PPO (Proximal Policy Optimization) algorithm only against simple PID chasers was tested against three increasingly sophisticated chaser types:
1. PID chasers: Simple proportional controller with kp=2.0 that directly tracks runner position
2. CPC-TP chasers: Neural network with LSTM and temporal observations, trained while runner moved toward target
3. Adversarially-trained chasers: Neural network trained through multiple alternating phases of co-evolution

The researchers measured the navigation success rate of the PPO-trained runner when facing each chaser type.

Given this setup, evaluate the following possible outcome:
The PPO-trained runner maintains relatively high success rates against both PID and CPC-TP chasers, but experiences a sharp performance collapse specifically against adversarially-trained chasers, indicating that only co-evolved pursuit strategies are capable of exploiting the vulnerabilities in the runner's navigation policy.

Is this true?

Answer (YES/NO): NO